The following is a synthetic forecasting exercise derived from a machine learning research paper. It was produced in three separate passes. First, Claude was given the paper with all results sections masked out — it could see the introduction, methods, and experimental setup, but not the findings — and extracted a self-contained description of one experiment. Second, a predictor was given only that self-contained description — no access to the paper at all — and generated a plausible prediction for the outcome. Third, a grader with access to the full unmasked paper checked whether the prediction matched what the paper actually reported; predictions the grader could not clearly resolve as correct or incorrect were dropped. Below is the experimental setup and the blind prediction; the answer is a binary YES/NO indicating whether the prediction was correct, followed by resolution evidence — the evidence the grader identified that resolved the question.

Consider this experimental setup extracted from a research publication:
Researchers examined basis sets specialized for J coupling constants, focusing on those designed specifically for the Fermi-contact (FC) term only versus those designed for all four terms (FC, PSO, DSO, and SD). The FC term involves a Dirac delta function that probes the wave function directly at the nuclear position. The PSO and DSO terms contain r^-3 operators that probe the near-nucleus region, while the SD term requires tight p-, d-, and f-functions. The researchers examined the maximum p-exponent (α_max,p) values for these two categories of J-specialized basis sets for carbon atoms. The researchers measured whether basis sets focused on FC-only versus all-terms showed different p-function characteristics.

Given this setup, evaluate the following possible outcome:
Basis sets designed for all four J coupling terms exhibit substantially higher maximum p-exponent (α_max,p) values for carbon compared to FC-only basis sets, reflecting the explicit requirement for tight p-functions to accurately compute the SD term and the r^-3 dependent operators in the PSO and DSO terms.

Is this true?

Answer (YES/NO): YES